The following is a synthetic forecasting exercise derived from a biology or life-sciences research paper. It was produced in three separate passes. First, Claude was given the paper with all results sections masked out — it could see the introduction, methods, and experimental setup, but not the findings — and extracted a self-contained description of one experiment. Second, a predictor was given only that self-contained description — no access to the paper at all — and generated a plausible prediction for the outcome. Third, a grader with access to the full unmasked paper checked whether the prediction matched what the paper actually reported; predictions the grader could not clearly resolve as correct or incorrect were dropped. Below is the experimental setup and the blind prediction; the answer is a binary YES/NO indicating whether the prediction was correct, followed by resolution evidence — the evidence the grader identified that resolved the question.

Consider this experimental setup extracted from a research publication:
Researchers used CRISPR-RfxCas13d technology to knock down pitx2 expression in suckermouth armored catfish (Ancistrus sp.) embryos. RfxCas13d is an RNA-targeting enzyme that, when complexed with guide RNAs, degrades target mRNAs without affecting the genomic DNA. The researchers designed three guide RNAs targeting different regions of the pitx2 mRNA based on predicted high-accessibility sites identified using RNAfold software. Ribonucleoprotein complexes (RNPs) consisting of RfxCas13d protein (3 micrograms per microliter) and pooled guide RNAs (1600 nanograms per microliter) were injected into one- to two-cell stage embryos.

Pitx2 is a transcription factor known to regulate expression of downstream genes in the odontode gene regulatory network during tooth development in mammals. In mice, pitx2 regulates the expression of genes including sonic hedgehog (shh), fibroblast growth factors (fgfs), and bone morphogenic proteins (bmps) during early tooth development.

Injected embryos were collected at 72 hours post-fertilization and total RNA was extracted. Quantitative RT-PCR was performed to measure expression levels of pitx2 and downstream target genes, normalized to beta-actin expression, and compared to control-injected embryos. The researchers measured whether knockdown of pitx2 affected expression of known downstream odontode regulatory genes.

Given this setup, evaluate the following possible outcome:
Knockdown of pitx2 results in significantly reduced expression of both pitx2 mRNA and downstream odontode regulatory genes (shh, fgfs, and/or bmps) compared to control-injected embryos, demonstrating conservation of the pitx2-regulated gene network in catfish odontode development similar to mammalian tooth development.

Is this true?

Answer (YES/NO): YES